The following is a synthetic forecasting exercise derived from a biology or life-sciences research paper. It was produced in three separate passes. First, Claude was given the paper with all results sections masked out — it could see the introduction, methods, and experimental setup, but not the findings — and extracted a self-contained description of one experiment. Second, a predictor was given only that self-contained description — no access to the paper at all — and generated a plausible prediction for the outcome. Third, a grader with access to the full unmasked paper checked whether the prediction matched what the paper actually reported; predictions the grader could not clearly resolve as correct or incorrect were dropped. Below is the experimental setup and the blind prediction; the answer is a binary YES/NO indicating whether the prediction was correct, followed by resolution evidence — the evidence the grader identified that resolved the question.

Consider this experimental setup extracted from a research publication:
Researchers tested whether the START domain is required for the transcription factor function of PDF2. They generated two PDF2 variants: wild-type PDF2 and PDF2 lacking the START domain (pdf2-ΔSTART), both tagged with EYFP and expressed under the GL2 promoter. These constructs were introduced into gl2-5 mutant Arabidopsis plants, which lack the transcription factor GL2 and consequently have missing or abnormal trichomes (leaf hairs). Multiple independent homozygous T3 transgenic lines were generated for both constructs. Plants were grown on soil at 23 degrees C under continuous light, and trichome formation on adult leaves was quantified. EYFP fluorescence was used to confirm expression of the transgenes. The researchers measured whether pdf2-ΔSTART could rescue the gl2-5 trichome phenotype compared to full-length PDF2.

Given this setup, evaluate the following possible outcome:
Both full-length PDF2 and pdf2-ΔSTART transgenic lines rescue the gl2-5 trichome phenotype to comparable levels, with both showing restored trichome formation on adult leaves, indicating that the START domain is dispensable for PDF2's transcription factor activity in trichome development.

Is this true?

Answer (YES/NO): NO